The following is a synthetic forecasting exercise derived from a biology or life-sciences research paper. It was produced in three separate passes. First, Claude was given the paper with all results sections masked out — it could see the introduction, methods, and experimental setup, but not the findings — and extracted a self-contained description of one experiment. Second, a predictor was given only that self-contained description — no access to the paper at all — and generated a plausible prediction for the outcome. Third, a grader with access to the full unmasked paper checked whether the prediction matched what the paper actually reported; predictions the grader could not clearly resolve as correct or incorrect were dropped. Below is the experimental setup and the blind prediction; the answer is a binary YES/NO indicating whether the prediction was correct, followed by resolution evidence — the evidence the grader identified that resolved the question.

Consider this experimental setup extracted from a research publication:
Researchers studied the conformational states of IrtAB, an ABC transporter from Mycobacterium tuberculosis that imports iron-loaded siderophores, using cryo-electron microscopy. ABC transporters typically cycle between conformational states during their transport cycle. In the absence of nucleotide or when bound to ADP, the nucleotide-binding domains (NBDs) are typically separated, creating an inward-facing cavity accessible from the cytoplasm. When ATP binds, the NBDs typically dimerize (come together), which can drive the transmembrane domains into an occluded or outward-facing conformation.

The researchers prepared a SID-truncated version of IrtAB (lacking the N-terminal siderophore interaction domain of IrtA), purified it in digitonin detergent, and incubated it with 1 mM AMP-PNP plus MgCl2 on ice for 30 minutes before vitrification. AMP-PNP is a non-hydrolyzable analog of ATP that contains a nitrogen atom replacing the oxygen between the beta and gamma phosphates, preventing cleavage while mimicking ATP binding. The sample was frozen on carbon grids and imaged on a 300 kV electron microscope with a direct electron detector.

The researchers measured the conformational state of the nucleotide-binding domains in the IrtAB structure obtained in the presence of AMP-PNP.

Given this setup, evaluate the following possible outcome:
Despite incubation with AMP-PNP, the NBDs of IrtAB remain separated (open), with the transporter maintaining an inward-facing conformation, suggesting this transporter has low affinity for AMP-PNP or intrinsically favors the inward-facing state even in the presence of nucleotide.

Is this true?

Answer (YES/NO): YES